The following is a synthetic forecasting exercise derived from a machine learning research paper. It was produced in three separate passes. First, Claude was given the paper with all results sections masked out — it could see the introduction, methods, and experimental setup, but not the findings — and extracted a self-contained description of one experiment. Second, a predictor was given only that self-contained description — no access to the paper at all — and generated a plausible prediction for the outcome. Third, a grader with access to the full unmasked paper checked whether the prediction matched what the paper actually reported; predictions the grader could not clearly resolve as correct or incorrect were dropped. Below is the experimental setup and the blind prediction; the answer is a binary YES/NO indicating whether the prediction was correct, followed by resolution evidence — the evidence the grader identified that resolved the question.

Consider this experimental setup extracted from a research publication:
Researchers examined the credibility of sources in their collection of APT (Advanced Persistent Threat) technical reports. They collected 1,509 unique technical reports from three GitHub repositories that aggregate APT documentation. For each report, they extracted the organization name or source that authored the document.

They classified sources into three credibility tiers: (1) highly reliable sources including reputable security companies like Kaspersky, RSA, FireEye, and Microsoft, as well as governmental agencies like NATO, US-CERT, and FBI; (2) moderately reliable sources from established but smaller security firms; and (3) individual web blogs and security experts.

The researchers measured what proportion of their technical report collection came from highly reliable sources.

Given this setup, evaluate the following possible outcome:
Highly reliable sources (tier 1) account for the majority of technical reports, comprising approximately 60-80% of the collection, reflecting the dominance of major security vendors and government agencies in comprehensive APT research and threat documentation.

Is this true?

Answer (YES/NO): NO